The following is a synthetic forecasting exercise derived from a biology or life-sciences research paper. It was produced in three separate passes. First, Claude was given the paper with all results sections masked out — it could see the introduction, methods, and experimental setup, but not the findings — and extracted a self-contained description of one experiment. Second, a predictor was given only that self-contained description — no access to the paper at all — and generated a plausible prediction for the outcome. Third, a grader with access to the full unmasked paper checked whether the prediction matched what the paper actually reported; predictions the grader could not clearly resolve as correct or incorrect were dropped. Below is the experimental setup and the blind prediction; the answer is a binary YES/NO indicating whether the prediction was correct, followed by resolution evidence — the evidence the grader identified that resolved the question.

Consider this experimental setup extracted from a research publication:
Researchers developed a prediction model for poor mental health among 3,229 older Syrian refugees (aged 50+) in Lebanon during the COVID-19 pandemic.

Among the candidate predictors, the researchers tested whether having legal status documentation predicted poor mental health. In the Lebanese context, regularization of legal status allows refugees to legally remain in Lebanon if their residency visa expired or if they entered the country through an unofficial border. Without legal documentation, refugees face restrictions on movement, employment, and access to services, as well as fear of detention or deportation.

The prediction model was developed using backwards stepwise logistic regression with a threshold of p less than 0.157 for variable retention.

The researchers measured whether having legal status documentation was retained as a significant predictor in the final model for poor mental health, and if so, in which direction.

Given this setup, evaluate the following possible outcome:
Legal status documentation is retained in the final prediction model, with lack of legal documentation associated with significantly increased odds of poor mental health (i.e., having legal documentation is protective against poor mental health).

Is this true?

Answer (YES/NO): YES